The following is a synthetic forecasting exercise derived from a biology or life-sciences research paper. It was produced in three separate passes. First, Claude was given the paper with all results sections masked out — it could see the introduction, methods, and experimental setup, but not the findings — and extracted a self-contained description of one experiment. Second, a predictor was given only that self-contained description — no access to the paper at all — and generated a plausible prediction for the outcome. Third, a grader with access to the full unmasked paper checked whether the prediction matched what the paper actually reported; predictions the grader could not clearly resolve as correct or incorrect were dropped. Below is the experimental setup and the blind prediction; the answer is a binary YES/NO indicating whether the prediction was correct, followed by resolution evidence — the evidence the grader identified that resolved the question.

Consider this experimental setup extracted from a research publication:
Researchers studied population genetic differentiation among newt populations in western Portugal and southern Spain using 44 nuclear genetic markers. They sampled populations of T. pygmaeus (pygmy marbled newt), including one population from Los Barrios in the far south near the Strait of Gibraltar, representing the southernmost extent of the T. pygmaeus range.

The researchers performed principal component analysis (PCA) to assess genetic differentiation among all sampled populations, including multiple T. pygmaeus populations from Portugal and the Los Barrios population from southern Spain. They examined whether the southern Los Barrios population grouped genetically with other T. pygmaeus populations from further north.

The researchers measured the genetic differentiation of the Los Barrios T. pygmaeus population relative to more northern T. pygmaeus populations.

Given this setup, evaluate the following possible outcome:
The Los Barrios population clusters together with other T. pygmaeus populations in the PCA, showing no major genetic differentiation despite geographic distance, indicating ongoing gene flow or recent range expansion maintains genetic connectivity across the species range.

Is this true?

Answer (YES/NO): NO